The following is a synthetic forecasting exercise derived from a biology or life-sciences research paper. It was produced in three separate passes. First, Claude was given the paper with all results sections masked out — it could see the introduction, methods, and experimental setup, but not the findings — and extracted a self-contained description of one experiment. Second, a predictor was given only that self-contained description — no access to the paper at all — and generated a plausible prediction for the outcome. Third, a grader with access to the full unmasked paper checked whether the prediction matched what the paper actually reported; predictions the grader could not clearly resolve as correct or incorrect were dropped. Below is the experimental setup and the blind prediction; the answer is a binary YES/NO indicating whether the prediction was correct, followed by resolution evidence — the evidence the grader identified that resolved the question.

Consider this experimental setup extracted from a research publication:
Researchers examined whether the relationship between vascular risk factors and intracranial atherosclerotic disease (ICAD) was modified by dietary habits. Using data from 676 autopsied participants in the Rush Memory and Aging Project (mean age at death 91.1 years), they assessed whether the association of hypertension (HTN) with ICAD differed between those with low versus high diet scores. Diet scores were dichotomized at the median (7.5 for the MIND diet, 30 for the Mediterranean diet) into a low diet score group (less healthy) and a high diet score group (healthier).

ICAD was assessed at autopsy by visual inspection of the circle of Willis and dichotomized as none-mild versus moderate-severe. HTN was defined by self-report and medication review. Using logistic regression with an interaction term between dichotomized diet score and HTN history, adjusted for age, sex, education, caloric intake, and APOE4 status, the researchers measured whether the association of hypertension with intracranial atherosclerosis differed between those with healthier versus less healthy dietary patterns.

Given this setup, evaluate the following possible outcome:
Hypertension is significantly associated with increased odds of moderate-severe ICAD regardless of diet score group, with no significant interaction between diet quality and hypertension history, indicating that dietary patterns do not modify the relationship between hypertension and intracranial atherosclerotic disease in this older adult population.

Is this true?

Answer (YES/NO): NO